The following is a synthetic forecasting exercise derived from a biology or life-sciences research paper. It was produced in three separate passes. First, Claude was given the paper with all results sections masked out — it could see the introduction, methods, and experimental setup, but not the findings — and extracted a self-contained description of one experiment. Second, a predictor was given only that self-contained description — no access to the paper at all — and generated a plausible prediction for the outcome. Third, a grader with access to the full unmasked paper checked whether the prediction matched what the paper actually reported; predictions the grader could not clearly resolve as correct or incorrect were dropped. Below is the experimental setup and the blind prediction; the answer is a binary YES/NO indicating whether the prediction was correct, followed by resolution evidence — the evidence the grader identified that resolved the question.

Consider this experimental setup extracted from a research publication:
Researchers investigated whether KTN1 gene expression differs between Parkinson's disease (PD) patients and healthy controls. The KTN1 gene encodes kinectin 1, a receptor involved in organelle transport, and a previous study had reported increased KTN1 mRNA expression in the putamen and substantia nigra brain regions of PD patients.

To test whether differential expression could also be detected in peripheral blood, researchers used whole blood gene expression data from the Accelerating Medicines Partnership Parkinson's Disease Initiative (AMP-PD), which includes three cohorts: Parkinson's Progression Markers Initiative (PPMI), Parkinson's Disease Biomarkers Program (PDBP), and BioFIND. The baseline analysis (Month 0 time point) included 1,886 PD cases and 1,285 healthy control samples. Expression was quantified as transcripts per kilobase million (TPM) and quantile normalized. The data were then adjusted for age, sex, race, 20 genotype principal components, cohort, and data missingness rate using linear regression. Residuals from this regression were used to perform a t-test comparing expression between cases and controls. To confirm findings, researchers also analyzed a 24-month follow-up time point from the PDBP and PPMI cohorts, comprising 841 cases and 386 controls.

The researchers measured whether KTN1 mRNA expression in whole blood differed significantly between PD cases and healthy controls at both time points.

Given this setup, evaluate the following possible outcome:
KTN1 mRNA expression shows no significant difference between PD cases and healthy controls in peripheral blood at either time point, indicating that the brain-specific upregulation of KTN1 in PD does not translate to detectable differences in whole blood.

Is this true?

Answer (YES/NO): NO